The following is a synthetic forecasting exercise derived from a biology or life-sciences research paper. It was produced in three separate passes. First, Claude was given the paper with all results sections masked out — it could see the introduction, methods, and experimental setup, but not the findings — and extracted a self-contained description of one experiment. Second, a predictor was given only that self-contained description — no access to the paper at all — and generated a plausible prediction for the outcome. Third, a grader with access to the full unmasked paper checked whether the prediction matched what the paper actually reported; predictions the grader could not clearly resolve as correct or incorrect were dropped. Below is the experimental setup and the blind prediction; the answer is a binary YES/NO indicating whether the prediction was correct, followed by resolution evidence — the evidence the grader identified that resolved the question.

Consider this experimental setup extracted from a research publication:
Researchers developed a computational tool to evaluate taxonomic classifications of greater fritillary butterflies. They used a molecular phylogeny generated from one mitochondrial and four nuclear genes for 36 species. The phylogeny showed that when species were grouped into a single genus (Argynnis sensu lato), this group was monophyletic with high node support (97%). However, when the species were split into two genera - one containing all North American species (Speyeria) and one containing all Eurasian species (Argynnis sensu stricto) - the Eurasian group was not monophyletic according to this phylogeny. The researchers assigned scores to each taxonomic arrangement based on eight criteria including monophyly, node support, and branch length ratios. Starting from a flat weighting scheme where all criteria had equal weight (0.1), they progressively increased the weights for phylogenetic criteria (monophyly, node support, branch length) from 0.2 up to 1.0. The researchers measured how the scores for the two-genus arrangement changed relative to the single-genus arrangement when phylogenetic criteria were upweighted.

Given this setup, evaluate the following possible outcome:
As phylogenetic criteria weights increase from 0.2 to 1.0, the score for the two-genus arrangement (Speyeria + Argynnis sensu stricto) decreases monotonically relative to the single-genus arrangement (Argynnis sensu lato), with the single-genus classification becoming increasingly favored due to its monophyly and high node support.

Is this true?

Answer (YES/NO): NO